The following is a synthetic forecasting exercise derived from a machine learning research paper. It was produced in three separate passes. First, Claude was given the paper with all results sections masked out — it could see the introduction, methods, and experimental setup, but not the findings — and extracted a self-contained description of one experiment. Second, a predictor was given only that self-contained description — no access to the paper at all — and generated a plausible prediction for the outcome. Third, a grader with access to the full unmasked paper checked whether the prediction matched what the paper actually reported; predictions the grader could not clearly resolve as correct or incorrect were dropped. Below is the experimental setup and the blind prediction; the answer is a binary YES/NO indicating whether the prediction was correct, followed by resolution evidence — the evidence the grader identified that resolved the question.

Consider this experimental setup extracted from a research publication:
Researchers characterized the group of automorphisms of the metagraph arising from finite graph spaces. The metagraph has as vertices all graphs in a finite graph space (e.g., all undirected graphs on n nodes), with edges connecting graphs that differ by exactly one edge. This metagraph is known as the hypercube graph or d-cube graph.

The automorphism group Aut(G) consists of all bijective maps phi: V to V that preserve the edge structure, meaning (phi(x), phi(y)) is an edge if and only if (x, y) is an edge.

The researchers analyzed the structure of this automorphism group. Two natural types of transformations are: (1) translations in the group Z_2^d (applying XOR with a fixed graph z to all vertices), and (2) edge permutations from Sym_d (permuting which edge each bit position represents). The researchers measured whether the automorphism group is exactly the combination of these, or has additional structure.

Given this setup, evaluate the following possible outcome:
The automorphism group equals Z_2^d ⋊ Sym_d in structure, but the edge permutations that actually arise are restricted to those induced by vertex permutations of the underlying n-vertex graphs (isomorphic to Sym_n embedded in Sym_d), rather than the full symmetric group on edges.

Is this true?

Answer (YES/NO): NO